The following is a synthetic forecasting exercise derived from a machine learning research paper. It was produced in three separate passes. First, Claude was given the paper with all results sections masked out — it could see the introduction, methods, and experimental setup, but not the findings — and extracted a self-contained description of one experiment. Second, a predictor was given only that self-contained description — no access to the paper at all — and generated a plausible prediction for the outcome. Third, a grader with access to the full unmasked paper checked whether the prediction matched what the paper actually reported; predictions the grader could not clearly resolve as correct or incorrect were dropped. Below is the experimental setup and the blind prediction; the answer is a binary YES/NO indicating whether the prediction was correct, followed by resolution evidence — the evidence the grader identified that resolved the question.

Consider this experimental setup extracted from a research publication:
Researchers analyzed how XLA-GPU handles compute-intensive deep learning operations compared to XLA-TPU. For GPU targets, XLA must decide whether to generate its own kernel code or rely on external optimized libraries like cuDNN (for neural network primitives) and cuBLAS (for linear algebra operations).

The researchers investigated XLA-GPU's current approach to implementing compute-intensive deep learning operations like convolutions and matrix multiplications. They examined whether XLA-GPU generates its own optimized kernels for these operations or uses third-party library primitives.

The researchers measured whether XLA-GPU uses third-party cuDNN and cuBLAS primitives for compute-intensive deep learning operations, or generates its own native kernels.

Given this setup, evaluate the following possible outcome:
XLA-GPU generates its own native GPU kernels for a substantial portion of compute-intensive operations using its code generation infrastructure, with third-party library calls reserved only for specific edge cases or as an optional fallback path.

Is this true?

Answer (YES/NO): NO